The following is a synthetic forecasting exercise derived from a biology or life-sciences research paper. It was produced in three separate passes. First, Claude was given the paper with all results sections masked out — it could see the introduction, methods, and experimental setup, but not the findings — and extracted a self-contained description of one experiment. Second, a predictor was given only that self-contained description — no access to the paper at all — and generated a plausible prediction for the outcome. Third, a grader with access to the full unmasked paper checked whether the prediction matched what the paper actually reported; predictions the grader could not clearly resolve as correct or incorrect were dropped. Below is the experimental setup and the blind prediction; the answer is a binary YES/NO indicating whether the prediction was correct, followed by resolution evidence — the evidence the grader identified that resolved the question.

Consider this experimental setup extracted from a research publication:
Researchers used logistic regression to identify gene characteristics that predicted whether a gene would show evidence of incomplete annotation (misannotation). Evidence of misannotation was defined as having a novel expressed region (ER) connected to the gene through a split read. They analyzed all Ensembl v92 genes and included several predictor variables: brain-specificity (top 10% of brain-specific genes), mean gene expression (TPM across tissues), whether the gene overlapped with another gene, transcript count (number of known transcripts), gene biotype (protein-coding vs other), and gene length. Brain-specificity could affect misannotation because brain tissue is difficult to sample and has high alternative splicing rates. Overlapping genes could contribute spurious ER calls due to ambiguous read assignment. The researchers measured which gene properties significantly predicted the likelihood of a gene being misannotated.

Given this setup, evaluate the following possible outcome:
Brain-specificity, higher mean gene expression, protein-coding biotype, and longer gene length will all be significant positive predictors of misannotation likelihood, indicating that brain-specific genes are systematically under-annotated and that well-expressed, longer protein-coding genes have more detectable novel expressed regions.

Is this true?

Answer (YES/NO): NO